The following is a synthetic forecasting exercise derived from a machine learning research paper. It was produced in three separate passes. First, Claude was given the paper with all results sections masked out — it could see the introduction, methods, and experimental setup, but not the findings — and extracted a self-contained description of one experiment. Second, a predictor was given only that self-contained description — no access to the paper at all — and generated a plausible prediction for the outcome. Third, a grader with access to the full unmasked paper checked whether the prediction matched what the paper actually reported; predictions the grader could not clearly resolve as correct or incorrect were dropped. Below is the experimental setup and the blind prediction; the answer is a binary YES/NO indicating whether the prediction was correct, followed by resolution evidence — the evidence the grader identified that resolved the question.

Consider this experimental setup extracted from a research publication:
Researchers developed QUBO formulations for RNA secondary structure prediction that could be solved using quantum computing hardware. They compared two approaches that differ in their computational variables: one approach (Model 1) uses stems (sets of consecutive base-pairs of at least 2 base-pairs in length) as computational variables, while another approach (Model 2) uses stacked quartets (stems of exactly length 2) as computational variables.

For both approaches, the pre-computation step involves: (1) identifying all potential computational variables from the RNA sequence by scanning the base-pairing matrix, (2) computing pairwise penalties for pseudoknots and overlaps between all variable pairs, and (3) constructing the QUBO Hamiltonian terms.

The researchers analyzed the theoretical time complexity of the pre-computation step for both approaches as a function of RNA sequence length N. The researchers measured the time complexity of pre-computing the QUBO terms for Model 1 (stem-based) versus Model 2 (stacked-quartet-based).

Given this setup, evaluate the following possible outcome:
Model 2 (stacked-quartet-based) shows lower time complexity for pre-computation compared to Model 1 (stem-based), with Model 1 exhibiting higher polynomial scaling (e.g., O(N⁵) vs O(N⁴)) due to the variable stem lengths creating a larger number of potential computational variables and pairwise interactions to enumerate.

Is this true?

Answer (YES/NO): NO